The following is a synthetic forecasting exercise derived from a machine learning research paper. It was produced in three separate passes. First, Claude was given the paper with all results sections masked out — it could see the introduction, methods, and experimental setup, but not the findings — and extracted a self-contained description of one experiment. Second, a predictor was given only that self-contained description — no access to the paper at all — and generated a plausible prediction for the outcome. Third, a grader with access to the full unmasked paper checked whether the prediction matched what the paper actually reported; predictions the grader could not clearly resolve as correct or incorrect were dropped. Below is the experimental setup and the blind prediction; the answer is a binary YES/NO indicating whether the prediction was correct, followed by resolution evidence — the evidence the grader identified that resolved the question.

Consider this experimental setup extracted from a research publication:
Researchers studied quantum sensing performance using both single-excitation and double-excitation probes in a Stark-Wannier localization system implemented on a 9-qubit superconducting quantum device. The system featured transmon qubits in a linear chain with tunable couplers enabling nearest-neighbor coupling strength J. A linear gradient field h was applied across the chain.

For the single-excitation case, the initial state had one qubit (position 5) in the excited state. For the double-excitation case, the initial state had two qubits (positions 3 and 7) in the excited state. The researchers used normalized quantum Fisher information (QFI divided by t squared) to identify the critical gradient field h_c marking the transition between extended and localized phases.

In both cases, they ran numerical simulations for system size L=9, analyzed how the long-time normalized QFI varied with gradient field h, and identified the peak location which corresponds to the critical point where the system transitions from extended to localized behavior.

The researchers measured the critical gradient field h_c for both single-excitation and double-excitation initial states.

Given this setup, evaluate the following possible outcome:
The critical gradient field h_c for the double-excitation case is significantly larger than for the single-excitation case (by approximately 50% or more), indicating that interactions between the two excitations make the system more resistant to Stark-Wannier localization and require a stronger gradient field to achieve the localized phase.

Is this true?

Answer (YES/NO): NO